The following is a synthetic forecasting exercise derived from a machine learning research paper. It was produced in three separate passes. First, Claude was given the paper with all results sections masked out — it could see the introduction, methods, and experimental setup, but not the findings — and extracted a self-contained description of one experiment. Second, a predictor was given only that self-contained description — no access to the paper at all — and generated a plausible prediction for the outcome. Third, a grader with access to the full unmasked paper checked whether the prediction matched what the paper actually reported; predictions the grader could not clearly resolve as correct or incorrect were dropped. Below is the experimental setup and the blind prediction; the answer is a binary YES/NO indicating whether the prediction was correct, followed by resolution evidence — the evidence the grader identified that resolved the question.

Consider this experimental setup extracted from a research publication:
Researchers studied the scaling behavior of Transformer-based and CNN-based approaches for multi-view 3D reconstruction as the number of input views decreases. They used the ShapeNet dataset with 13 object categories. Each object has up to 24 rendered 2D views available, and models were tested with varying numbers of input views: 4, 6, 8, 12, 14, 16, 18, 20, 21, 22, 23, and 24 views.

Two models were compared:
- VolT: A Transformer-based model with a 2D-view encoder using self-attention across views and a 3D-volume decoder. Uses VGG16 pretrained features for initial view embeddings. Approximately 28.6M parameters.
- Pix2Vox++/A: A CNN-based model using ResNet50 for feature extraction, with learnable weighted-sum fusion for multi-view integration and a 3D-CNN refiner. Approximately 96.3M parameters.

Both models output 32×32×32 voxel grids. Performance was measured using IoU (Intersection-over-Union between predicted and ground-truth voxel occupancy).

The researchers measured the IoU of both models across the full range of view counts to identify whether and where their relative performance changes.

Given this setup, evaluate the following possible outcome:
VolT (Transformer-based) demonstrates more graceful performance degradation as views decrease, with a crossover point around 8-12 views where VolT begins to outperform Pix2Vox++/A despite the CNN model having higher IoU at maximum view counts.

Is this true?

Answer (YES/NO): NO